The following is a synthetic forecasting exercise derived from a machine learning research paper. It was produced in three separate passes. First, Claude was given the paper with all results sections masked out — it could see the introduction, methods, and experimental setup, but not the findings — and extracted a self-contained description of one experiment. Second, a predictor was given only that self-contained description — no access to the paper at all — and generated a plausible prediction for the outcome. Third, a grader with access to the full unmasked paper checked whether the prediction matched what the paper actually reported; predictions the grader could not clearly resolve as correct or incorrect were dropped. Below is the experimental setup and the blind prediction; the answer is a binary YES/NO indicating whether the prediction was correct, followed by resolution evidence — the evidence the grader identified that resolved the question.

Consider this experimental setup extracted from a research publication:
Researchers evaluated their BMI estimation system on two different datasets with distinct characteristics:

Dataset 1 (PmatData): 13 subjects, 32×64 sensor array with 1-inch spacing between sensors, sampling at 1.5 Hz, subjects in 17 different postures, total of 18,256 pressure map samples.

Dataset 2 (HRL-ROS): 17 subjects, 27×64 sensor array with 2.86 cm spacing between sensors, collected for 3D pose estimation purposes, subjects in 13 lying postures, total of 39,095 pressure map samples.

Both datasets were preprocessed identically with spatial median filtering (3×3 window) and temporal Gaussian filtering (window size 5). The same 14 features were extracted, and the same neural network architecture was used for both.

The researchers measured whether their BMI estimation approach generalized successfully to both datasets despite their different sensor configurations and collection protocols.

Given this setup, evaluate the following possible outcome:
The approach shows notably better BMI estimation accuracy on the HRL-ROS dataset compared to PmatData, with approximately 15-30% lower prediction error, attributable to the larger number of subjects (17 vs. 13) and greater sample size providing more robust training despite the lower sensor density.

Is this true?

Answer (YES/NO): NO